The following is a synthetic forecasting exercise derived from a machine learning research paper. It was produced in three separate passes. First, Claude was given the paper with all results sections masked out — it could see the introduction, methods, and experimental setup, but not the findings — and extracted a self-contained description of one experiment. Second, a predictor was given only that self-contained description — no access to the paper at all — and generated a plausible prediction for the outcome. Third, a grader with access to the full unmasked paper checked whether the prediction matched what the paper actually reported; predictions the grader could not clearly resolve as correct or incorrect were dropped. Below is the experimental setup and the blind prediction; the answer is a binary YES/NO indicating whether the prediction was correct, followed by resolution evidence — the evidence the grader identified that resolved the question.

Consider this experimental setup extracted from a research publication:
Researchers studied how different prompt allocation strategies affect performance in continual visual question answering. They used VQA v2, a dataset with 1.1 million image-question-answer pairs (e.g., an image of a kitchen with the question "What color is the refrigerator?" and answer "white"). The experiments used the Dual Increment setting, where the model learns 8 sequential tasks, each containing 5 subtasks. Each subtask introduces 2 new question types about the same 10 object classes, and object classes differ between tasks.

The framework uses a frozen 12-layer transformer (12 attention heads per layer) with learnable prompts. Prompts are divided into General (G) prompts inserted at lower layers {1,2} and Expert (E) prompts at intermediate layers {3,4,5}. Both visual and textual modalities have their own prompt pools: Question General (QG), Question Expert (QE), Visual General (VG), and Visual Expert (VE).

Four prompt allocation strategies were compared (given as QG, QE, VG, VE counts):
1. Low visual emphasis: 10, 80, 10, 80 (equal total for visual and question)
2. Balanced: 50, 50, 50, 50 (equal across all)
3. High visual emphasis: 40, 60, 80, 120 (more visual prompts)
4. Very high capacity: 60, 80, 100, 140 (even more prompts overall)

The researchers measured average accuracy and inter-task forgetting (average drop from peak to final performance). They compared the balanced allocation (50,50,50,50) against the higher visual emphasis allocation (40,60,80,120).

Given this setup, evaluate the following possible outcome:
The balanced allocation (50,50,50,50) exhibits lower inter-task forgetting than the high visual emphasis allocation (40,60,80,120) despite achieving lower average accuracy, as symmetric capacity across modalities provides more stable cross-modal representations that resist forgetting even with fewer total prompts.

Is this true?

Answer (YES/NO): NO